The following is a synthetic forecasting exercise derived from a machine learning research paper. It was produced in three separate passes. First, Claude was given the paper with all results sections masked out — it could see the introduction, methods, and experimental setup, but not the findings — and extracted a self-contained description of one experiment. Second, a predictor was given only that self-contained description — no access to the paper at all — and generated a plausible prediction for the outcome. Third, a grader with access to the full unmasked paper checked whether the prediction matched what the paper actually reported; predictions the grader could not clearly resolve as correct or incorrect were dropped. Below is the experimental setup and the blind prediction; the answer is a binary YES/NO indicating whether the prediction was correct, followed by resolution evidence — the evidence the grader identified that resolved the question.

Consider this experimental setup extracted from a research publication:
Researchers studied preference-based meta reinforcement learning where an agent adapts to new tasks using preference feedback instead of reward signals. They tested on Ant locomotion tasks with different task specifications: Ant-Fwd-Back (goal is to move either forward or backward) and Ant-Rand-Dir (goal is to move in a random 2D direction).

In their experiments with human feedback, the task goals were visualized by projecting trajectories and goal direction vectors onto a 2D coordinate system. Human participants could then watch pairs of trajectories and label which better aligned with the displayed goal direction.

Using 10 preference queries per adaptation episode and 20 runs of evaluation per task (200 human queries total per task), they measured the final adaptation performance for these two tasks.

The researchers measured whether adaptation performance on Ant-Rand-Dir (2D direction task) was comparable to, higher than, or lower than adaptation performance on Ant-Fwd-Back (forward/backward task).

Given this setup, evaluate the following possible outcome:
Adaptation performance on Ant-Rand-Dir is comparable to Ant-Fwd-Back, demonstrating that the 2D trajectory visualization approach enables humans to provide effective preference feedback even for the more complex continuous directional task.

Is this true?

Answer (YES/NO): NO